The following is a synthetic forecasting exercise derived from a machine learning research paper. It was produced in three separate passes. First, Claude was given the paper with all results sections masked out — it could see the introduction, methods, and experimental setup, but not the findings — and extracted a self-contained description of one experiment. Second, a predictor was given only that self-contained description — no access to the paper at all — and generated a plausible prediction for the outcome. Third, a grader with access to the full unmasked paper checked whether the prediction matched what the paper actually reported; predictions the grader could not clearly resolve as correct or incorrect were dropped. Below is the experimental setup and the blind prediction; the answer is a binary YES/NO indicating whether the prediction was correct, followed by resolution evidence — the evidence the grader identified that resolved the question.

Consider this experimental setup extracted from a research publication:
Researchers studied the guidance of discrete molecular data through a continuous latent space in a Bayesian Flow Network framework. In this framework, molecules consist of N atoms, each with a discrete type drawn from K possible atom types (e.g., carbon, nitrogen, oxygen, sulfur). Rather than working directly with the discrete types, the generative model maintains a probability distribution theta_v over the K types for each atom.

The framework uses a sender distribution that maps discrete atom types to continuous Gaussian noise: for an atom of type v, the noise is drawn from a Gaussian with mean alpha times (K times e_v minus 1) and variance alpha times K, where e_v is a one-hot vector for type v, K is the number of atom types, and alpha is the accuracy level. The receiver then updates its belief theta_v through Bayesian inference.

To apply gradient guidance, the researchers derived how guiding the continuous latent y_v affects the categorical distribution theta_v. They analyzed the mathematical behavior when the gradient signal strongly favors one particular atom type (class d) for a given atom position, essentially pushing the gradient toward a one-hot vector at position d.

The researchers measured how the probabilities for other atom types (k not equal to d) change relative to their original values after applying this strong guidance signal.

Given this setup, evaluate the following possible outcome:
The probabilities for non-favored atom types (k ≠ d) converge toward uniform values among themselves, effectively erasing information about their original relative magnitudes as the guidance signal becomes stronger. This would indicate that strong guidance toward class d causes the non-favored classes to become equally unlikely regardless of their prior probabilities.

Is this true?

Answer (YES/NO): NO